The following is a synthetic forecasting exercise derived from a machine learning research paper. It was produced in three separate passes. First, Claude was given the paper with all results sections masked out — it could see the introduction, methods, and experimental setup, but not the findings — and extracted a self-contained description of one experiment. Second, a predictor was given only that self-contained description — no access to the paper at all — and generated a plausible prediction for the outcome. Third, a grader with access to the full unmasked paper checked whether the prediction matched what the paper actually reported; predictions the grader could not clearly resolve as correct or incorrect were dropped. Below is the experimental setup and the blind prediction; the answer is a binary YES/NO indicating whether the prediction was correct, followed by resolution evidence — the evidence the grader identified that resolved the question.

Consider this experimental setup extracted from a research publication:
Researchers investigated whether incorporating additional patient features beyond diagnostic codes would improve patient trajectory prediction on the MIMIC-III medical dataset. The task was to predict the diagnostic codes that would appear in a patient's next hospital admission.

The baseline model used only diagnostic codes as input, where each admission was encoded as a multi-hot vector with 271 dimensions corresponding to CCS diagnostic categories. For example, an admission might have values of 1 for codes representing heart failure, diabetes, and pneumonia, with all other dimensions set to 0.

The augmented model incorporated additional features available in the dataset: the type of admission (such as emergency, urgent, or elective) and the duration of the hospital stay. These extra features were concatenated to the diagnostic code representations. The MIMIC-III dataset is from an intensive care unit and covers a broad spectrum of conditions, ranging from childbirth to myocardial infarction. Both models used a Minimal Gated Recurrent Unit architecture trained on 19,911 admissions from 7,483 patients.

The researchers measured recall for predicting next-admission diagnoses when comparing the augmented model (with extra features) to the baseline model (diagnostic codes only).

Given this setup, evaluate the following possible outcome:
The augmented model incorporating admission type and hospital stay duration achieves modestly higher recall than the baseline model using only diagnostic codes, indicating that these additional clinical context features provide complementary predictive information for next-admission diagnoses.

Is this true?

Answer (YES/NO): NO